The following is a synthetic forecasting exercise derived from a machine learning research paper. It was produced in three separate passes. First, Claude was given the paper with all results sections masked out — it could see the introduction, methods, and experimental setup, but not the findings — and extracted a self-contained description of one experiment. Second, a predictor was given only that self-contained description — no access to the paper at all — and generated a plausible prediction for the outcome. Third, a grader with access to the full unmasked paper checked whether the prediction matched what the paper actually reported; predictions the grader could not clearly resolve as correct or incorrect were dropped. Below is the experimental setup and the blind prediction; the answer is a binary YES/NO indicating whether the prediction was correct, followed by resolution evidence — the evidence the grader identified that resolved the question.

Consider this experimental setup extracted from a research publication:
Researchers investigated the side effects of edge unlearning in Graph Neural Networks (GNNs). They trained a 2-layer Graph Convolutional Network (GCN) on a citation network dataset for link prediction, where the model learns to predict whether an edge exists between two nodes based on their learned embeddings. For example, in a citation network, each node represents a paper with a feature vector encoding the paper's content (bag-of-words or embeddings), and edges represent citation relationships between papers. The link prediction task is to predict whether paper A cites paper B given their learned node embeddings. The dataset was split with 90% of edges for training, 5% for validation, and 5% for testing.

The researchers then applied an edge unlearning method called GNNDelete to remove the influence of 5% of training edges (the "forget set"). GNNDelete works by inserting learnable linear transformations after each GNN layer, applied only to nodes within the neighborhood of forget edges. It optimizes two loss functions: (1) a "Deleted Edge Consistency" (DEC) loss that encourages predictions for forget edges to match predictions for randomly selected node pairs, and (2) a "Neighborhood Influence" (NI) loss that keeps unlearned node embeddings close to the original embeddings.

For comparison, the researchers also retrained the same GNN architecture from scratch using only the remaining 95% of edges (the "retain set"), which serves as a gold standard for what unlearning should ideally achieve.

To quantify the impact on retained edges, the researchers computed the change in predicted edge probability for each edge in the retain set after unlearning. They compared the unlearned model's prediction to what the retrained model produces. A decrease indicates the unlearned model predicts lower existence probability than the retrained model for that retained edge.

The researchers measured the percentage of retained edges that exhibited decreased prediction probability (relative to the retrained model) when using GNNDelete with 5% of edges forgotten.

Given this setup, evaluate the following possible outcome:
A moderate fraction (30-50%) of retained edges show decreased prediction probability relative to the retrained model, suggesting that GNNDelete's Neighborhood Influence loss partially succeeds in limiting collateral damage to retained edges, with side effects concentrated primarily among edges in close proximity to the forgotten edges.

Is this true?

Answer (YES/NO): NO